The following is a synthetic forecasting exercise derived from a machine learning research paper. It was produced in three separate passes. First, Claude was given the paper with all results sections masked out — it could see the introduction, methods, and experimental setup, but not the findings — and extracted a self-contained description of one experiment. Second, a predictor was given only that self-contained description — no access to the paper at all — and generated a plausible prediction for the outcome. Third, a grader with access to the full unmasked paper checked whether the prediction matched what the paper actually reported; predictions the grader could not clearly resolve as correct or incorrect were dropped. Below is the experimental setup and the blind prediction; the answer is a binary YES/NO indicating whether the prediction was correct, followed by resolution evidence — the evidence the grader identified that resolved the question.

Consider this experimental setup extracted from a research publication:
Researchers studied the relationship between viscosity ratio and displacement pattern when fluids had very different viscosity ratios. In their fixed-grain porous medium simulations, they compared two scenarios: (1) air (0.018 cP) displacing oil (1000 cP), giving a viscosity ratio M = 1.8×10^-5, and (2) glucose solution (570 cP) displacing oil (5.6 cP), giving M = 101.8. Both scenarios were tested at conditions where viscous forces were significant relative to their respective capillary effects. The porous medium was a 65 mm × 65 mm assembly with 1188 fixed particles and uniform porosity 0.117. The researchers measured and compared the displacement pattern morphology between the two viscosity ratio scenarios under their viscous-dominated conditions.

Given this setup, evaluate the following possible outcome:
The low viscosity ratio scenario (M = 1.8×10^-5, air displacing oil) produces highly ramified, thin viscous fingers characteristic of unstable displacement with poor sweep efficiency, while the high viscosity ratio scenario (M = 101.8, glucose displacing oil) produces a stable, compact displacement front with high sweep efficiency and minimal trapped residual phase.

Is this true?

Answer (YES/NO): YES